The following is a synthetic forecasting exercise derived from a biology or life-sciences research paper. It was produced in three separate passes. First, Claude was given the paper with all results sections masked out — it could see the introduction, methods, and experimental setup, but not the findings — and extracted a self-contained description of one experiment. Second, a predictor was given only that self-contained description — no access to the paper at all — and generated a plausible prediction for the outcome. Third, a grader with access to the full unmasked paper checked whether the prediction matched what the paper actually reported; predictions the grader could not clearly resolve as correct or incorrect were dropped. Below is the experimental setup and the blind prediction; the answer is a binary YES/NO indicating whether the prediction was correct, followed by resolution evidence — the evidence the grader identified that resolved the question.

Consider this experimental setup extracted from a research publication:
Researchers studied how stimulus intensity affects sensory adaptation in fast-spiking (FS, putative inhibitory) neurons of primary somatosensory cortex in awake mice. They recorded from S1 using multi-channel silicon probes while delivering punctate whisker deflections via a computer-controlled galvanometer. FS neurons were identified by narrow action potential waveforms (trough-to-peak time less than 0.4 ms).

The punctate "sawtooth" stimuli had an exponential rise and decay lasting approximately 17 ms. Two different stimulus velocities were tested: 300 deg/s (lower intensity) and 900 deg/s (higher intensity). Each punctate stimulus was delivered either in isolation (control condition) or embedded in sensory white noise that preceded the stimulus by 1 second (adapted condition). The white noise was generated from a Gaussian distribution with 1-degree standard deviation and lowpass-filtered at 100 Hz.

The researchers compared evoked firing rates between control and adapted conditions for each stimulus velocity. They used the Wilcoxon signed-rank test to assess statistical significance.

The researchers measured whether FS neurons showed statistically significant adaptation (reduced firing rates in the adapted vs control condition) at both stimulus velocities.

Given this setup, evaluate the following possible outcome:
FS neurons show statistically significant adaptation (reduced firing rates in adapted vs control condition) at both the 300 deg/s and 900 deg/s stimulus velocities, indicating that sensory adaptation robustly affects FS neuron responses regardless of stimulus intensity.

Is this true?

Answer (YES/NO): NO